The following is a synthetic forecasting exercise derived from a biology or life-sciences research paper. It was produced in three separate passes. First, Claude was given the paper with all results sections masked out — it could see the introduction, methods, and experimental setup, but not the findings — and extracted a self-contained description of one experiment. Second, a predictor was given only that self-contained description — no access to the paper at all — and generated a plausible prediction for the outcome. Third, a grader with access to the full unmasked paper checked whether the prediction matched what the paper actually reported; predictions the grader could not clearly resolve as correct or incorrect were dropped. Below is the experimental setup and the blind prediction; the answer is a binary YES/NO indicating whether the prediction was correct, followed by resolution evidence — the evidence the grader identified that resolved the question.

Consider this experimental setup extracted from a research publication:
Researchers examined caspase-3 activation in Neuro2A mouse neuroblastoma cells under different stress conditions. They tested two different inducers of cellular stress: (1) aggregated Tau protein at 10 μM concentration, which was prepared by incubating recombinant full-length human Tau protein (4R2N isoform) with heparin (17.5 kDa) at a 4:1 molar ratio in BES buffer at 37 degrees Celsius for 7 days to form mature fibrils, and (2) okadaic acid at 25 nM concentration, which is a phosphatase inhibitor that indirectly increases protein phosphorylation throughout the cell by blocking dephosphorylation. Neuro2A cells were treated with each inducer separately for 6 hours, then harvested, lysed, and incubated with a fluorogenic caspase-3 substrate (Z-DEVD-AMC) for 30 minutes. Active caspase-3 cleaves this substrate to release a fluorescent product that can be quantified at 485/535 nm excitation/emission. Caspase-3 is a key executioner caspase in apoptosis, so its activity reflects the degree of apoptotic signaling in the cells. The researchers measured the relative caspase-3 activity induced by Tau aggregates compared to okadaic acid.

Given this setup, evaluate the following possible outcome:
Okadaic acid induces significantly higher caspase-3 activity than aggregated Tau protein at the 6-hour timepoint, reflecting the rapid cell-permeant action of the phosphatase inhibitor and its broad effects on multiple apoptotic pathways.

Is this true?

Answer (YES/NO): YES